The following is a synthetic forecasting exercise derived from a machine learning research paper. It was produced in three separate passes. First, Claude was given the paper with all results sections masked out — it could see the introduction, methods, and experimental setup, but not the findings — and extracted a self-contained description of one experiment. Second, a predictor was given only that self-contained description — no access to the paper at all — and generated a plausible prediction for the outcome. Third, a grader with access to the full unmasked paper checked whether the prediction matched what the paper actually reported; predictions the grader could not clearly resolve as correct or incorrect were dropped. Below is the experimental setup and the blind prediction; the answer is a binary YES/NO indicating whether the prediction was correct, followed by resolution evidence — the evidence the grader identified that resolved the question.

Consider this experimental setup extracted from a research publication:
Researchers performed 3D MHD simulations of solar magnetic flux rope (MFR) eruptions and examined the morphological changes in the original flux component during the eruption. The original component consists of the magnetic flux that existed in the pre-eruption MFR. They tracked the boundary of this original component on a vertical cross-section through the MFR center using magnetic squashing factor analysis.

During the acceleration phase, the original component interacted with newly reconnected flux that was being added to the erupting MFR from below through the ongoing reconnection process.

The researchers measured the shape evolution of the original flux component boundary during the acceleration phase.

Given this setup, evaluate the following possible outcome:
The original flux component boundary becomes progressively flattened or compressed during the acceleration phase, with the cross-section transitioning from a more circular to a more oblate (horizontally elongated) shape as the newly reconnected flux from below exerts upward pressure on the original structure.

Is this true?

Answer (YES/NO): NO